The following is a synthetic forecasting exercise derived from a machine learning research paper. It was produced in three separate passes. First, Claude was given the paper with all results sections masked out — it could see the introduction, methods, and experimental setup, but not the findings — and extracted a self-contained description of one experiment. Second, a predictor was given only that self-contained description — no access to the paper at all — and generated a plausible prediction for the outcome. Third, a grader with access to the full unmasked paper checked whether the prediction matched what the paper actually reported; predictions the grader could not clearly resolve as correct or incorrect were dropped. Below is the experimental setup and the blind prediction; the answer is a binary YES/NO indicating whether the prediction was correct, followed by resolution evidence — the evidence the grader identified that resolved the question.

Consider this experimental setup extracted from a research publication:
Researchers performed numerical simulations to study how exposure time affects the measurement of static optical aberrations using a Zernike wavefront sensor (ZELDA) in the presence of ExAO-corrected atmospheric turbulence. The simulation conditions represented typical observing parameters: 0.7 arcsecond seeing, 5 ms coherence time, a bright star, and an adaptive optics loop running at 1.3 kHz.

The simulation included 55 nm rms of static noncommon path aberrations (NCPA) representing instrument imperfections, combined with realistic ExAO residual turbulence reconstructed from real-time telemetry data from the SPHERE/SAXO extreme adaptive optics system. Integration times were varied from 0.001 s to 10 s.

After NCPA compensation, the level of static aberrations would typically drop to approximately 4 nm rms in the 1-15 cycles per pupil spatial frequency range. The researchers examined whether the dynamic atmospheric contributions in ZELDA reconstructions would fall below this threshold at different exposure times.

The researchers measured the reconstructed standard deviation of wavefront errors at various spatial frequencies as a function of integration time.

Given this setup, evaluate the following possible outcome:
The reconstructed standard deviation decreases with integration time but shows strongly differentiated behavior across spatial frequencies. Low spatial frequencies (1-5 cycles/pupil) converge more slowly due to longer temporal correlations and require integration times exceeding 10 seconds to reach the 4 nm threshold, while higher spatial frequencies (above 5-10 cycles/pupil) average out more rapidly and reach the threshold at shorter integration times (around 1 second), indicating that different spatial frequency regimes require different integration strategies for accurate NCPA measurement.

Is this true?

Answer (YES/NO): NO